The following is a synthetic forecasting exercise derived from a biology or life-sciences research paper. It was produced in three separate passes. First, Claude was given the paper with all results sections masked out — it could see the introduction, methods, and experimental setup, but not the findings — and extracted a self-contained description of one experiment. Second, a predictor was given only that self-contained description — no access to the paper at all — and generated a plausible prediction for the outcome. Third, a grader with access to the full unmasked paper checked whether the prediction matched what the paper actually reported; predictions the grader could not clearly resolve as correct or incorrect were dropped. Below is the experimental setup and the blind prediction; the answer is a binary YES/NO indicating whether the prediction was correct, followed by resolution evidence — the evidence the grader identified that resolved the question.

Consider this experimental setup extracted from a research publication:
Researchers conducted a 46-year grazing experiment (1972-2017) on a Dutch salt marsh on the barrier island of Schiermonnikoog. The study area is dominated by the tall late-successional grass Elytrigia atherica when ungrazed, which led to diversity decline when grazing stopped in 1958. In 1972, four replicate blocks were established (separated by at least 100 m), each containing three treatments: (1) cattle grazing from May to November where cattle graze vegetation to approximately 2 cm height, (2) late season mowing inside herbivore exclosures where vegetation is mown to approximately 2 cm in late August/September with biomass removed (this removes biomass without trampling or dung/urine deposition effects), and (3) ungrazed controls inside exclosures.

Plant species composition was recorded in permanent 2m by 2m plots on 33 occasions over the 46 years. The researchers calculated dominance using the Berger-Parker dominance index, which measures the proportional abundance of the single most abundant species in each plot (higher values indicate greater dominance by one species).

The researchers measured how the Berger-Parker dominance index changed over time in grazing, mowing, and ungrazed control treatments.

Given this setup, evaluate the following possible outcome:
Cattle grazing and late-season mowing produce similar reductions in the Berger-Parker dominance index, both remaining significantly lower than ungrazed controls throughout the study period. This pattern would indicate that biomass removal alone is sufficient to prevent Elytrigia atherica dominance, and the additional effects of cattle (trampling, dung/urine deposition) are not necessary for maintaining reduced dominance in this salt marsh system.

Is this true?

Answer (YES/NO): NO